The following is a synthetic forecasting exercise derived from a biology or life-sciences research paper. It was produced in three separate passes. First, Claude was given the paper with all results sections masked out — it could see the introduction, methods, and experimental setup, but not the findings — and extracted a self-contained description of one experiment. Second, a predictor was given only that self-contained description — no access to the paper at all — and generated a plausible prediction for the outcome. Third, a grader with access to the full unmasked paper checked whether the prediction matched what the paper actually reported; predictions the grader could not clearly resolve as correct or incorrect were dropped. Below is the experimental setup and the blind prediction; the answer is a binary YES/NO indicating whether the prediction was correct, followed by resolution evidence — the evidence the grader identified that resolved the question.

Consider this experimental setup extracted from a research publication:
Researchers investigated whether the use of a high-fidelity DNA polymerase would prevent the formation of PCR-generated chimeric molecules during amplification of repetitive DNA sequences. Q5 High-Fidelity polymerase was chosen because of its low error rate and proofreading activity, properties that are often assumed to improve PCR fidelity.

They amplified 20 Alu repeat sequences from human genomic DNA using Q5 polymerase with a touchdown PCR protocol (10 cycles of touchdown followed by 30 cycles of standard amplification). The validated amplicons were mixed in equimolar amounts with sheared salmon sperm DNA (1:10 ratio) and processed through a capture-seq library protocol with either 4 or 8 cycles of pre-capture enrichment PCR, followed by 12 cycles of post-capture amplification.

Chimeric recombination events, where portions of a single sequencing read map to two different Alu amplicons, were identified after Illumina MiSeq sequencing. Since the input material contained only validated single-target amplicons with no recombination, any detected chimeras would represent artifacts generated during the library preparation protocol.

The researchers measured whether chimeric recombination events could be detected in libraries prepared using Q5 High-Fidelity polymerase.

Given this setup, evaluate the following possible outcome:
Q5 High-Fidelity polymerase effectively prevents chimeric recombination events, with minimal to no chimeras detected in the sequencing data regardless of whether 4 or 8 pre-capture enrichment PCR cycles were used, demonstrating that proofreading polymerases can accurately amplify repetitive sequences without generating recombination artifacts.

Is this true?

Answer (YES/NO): NO